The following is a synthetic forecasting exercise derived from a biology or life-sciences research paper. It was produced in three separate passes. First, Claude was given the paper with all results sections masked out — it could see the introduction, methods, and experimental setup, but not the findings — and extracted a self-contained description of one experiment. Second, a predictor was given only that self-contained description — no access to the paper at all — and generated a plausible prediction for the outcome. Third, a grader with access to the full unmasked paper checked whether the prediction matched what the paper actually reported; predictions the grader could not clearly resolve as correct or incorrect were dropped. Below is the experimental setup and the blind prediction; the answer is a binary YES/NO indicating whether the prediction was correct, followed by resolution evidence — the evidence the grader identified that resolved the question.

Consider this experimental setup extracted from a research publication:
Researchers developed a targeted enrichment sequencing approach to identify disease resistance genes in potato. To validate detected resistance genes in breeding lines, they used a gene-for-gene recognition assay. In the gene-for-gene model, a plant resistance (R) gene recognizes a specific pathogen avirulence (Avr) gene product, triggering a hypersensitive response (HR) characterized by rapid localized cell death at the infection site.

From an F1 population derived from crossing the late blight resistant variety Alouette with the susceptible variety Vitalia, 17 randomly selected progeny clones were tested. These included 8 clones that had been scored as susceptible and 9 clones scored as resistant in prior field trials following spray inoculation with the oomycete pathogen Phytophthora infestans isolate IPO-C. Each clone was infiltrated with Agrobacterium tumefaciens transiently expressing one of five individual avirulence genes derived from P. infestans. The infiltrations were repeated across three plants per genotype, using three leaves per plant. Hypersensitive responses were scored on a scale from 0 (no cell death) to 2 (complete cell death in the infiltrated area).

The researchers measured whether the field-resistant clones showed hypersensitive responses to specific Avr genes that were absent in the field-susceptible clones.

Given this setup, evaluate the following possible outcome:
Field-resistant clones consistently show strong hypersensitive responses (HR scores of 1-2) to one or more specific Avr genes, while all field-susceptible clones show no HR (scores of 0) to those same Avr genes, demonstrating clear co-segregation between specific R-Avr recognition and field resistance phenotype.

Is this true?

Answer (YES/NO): YES